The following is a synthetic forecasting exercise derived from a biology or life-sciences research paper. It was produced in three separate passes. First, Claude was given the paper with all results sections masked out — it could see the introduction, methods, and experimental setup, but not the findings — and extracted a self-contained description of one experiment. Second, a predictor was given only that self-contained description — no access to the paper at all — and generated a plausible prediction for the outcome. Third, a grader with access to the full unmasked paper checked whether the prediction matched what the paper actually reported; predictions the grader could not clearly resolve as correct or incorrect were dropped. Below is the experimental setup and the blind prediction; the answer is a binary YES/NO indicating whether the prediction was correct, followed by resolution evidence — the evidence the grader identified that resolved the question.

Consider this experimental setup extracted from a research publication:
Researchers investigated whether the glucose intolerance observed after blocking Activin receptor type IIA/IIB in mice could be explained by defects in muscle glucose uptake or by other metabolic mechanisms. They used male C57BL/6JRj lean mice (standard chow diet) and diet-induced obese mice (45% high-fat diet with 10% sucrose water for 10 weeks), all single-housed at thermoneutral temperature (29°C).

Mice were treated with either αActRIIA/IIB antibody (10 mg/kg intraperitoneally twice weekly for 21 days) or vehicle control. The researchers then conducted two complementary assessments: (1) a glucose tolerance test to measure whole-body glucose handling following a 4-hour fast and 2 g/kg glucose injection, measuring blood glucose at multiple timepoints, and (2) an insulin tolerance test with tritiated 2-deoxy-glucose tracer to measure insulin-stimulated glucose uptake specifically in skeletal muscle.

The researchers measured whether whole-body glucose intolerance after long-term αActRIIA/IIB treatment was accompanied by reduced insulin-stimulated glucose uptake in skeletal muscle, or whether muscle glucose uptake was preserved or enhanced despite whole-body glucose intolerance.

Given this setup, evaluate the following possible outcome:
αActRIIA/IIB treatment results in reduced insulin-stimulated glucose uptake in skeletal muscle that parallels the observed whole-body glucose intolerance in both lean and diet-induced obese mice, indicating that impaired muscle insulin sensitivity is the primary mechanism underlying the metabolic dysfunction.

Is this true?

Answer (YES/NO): NO